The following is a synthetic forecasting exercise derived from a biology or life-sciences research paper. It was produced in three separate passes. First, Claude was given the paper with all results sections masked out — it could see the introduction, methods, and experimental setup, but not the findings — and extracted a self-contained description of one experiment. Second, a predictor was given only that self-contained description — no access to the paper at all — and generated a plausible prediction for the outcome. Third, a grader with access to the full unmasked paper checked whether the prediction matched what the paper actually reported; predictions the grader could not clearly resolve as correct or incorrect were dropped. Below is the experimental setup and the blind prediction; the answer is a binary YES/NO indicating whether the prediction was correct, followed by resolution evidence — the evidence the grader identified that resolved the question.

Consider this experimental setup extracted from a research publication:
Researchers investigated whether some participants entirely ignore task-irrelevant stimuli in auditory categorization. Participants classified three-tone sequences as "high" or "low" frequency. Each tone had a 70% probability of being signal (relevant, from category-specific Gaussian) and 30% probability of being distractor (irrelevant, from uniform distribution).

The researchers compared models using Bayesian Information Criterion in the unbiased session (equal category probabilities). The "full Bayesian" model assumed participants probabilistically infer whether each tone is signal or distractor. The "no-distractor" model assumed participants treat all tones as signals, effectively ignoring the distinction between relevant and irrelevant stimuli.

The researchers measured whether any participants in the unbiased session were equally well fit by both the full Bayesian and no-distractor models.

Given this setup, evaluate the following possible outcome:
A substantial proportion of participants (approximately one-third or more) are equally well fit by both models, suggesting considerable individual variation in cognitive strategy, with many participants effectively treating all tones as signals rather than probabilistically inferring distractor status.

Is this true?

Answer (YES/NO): NO